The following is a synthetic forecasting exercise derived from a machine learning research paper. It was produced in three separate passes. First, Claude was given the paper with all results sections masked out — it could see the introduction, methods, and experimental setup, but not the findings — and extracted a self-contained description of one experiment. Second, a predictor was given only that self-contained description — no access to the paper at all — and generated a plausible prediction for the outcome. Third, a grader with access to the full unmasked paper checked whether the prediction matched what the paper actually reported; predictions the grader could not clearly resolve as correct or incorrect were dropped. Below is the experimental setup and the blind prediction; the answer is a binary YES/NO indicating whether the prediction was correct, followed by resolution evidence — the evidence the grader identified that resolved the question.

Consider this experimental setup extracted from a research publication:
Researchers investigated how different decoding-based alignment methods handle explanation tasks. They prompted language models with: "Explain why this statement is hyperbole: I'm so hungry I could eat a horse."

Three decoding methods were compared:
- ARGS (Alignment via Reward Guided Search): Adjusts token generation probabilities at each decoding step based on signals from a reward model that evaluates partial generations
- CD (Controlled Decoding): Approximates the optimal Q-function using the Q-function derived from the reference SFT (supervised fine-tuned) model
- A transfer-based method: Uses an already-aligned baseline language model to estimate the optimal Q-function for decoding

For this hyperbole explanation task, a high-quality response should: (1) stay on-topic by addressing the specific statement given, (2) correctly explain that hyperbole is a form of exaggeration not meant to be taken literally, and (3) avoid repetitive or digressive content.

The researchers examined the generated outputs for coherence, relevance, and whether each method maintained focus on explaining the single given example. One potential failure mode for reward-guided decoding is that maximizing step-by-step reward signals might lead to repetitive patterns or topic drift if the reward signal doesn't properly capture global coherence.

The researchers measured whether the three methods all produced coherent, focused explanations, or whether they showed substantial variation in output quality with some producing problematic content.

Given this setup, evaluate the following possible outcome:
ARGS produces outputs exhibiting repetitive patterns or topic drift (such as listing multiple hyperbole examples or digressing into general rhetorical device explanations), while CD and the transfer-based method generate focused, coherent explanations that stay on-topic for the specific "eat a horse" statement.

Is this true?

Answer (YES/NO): YES